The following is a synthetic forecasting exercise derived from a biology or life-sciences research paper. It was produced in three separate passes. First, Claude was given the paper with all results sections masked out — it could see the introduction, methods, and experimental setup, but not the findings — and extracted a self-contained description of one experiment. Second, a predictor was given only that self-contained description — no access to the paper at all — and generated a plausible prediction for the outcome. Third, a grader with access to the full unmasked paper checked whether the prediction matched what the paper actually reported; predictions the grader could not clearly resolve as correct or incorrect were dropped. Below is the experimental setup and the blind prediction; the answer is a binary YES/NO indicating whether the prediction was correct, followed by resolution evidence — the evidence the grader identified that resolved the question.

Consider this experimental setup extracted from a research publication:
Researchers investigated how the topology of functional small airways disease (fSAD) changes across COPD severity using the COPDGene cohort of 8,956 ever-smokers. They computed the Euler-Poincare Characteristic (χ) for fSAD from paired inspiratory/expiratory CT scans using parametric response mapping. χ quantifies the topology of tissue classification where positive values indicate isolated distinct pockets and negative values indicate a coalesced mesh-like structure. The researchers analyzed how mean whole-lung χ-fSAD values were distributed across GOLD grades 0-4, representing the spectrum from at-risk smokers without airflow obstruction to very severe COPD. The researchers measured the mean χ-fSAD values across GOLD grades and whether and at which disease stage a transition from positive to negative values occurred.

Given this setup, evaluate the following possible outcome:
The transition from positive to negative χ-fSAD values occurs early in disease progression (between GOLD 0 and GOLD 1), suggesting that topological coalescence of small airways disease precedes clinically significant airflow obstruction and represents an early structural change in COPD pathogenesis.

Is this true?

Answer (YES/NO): NO